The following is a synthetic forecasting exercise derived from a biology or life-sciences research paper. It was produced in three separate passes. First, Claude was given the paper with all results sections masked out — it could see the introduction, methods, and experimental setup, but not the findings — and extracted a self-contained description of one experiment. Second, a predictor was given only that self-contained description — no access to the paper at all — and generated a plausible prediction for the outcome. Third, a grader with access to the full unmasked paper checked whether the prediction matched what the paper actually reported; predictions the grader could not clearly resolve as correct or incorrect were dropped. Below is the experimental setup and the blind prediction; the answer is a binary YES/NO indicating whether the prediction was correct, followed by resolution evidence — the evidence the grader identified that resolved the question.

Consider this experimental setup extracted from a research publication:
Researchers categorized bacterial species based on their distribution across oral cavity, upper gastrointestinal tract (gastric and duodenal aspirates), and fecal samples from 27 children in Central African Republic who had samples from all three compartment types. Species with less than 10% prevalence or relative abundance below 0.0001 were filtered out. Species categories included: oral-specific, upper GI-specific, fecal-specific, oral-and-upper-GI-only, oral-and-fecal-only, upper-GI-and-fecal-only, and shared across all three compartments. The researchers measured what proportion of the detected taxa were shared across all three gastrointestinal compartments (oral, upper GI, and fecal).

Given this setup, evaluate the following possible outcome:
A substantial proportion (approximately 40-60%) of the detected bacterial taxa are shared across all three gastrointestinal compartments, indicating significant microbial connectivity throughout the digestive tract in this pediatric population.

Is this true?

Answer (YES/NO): NO